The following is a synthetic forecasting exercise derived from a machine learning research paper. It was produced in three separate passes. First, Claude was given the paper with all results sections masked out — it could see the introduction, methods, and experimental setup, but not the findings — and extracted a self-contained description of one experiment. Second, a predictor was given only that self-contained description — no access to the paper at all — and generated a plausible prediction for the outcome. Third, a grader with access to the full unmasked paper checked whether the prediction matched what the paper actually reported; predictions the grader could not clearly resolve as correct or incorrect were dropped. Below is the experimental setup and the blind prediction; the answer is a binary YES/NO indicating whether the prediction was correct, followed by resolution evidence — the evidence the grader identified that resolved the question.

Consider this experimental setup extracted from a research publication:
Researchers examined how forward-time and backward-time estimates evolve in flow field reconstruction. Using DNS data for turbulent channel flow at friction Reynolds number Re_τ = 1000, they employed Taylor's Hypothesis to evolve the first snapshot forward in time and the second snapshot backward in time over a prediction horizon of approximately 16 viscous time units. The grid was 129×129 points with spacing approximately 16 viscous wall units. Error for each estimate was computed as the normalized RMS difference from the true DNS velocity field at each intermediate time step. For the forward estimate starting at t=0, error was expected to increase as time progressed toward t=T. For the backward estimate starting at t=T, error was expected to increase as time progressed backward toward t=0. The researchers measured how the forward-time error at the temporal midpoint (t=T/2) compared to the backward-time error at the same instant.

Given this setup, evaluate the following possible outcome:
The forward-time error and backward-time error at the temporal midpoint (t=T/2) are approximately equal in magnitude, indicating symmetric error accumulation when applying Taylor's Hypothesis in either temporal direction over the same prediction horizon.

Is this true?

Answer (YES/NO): YES